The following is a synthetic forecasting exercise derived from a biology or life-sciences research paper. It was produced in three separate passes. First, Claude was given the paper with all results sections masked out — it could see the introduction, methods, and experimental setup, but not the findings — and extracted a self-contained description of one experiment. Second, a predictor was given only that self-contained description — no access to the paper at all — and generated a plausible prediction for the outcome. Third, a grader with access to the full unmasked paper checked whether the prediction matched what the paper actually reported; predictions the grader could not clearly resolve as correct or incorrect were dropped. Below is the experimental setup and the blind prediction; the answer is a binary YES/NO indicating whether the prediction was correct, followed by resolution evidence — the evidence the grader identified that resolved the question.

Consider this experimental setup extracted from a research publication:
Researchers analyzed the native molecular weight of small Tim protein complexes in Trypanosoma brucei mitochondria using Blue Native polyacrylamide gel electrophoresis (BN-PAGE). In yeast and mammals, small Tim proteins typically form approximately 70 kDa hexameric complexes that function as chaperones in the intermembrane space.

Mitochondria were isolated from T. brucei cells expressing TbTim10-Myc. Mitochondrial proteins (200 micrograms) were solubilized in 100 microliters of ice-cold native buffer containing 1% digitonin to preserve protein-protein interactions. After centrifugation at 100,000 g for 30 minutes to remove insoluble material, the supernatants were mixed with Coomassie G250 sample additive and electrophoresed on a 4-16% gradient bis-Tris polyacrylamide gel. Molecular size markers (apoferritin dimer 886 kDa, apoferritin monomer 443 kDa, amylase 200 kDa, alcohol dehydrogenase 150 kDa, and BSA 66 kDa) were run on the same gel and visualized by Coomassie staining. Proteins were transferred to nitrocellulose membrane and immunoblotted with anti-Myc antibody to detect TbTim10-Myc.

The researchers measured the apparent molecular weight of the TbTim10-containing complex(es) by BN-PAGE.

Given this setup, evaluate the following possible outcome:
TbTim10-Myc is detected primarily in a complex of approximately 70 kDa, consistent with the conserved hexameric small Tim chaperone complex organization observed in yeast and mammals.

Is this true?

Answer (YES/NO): NO